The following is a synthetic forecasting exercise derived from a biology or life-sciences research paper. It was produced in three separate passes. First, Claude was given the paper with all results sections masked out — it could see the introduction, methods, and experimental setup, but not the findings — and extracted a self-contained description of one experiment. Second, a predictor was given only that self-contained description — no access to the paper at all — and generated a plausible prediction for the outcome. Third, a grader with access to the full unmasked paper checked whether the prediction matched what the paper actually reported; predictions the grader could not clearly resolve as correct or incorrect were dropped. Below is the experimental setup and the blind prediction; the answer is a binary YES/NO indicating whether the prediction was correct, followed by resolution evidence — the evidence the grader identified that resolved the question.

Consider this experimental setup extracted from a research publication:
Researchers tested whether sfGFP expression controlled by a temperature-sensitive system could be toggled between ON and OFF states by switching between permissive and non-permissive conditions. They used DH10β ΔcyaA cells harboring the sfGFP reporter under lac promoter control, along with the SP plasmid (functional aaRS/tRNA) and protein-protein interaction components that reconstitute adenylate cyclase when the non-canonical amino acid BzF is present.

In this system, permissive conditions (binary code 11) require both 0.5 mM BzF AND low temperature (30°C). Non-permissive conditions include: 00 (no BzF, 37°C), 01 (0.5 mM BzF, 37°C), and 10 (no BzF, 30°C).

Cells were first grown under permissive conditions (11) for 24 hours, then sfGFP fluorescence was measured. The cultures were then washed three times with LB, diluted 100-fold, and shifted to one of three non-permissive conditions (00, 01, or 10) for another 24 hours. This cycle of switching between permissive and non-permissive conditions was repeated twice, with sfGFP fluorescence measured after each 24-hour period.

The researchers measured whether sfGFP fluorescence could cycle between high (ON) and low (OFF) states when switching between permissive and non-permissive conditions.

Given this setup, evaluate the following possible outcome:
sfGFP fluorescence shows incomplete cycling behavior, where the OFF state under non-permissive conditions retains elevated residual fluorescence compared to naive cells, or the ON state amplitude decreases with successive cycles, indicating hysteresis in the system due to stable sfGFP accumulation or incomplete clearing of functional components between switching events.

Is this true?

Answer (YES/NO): NO